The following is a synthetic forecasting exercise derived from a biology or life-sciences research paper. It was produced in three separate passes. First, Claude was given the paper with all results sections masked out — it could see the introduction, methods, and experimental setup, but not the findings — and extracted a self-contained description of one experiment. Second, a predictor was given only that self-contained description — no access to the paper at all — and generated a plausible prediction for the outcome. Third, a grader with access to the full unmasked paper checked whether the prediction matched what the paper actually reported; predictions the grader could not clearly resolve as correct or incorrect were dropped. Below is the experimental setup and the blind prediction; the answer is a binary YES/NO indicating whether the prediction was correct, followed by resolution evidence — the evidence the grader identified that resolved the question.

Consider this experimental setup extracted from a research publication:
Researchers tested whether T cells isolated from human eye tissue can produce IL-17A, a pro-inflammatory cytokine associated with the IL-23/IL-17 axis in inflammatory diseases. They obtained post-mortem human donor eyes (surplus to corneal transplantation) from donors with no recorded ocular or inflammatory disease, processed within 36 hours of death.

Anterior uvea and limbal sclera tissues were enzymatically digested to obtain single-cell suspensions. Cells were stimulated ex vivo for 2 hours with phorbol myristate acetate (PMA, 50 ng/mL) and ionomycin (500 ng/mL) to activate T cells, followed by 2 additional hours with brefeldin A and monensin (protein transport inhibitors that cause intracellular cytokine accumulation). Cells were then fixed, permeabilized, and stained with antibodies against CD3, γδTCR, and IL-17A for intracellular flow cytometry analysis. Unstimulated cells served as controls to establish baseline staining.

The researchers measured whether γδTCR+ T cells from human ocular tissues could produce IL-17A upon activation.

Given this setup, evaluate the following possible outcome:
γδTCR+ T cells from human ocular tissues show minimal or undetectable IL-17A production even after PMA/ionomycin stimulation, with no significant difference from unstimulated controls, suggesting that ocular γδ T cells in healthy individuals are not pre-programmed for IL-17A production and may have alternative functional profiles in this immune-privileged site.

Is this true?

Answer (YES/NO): NO